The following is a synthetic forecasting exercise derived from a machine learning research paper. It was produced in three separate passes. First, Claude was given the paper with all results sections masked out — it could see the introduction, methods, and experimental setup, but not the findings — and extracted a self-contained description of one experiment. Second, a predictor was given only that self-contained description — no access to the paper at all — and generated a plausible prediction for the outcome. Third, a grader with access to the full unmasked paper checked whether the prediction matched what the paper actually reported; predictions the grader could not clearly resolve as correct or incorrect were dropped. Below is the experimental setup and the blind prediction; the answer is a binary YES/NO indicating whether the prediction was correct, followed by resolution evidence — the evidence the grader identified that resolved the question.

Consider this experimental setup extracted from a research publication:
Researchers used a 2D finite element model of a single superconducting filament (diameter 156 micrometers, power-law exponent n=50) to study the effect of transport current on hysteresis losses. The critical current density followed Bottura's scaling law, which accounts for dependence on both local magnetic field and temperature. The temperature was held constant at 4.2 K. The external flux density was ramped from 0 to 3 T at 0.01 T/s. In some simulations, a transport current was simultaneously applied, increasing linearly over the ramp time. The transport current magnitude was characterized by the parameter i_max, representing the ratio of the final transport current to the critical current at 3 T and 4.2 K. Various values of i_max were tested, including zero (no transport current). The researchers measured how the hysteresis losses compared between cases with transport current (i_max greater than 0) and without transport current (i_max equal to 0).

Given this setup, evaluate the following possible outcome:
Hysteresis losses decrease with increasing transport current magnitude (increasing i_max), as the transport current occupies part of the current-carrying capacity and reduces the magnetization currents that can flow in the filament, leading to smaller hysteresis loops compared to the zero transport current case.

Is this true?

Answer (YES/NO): NO